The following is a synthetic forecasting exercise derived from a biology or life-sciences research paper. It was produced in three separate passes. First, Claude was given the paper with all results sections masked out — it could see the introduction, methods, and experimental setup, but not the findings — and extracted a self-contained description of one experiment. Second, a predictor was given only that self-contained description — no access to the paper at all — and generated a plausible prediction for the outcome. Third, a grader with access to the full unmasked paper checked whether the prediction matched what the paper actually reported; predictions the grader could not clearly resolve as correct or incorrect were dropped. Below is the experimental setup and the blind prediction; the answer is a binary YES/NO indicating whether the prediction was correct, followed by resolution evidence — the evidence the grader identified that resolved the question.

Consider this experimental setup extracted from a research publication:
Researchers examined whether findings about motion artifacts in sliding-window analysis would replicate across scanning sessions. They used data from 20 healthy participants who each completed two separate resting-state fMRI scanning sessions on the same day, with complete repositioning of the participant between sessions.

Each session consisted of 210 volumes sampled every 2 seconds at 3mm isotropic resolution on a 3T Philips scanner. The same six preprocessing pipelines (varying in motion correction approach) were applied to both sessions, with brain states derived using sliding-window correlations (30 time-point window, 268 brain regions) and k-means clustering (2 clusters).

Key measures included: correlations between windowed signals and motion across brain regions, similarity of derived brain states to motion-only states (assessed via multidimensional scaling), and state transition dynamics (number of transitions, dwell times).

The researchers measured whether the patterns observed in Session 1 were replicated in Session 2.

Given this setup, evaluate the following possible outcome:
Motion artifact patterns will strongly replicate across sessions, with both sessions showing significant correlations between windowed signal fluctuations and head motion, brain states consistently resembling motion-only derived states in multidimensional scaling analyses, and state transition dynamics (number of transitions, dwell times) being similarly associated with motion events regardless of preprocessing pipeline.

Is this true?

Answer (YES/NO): YES